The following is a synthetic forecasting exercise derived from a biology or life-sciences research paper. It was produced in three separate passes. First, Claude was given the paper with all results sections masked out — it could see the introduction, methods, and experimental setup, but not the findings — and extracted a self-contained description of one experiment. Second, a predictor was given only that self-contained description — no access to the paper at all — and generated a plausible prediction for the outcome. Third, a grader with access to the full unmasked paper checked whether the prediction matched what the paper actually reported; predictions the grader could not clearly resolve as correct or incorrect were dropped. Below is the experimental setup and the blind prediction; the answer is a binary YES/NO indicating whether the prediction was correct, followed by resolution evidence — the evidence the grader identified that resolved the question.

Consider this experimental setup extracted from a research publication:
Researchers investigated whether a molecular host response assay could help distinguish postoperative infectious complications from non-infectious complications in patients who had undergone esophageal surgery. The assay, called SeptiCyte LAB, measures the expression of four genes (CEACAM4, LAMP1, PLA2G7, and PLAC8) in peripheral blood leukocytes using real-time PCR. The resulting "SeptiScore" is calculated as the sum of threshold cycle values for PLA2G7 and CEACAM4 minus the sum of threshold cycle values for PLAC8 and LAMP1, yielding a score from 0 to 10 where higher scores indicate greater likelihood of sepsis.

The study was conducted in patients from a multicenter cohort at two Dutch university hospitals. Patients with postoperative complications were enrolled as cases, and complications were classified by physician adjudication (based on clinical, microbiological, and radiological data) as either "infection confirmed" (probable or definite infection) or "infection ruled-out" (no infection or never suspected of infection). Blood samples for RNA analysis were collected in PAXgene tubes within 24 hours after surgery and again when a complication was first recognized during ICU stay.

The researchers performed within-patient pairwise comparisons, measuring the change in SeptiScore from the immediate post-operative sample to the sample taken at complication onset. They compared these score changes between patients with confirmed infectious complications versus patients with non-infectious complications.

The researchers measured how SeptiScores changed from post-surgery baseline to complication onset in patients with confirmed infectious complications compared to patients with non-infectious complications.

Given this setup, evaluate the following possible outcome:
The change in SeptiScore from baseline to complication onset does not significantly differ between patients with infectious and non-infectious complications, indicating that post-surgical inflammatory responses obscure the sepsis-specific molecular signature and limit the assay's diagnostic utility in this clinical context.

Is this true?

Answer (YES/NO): NO